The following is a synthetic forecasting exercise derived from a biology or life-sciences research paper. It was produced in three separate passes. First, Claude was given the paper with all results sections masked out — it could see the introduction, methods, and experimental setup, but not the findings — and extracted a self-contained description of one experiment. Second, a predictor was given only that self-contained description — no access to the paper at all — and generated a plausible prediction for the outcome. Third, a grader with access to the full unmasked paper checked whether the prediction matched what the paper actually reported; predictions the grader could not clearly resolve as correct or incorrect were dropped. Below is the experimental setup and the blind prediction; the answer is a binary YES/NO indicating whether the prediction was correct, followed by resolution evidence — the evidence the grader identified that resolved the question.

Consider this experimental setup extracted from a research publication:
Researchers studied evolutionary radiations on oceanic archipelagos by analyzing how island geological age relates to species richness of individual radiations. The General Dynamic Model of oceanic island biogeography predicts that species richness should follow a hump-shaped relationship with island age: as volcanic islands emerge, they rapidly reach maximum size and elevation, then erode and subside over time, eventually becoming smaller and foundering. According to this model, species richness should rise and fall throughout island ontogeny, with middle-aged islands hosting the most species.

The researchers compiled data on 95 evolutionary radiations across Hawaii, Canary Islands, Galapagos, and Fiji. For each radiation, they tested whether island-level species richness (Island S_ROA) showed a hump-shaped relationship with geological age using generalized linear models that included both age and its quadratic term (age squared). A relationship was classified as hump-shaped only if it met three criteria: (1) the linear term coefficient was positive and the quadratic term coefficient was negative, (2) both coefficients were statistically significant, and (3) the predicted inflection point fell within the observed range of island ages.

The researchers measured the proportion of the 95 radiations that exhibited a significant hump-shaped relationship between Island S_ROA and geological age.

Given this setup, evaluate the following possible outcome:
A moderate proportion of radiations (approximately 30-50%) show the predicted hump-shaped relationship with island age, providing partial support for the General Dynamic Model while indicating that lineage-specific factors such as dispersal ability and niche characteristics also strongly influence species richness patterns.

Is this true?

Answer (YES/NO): NO